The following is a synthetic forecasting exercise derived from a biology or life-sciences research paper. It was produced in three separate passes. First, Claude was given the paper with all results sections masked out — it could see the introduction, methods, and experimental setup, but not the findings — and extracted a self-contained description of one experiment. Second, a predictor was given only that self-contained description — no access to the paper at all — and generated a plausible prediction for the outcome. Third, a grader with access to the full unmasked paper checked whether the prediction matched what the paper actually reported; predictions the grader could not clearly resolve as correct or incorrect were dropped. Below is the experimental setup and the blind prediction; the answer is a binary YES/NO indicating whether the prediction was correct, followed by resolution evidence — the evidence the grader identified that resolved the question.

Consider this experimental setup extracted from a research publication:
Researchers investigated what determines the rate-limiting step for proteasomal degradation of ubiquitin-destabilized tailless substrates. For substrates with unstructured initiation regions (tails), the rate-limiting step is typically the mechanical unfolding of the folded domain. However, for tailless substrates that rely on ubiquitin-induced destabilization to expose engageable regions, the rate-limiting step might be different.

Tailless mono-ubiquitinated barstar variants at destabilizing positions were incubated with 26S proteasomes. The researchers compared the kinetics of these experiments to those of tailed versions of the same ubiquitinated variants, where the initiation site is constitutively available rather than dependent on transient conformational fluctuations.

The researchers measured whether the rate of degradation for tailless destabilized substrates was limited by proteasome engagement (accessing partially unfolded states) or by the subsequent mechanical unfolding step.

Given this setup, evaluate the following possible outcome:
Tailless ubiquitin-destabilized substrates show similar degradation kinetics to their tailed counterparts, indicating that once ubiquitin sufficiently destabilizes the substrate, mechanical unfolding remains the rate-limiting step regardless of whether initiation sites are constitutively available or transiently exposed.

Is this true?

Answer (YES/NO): NO